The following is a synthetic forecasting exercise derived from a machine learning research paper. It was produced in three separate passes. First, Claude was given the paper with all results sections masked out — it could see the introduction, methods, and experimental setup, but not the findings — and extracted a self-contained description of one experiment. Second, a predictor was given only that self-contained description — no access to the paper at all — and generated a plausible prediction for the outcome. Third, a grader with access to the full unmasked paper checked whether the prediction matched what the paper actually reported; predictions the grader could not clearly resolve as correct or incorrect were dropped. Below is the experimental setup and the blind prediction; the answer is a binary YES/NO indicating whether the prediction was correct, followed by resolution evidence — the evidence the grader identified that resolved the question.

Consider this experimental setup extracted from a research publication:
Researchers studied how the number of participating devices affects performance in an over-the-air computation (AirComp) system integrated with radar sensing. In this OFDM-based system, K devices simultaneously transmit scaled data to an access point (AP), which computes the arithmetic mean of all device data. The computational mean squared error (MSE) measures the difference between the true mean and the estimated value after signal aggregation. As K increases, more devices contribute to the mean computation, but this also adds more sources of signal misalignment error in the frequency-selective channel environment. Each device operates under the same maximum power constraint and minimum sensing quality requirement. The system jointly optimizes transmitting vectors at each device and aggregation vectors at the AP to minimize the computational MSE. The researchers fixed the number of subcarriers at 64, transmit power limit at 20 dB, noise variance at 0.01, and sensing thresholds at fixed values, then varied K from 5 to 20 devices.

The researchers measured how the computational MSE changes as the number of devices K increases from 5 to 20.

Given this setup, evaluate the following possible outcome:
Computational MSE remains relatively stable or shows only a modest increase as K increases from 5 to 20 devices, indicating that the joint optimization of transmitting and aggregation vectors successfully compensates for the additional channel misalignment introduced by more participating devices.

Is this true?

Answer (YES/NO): NO